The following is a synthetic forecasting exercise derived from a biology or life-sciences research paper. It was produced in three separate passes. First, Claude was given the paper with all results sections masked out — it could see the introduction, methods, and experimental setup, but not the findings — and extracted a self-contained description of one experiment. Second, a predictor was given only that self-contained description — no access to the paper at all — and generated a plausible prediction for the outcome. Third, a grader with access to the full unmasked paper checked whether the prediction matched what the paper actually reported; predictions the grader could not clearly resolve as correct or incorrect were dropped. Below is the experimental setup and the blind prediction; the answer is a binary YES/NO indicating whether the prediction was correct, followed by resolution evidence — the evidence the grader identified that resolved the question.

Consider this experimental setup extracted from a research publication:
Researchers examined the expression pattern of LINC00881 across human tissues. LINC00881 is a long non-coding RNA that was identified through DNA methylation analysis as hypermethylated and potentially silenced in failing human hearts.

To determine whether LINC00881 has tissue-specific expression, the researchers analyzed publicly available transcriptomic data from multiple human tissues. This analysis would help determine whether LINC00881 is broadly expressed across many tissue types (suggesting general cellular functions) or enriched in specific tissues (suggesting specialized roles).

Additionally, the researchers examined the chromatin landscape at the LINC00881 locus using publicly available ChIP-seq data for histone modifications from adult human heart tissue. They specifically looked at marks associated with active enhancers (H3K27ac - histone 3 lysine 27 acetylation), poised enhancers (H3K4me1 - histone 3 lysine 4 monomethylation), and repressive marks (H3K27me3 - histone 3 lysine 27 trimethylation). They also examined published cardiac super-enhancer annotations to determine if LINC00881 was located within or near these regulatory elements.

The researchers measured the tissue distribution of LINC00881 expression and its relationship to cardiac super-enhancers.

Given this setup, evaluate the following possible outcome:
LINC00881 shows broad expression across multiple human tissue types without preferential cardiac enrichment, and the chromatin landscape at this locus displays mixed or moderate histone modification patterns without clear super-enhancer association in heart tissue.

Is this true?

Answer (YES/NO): NO